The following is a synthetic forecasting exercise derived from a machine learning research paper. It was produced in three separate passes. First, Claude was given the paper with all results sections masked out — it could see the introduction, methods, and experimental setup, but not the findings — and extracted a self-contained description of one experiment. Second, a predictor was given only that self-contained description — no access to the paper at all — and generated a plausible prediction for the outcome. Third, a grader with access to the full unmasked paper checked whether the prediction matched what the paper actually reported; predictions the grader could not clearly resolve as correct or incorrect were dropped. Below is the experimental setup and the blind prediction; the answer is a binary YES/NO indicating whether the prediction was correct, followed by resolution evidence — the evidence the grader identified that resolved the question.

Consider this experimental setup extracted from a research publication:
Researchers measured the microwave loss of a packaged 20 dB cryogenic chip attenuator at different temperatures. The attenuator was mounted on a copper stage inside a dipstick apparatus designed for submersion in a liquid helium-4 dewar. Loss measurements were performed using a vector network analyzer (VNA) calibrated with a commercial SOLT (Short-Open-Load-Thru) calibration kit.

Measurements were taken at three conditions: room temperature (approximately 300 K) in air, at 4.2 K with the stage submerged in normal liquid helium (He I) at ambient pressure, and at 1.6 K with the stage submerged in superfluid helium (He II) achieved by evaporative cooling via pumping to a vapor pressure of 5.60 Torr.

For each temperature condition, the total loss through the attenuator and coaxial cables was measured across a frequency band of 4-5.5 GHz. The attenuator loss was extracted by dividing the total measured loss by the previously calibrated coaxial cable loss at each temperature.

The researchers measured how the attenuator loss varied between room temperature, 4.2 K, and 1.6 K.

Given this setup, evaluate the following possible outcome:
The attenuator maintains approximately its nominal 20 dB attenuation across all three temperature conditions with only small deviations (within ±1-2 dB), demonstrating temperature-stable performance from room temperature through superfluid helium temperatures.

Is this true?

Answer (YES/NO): YES